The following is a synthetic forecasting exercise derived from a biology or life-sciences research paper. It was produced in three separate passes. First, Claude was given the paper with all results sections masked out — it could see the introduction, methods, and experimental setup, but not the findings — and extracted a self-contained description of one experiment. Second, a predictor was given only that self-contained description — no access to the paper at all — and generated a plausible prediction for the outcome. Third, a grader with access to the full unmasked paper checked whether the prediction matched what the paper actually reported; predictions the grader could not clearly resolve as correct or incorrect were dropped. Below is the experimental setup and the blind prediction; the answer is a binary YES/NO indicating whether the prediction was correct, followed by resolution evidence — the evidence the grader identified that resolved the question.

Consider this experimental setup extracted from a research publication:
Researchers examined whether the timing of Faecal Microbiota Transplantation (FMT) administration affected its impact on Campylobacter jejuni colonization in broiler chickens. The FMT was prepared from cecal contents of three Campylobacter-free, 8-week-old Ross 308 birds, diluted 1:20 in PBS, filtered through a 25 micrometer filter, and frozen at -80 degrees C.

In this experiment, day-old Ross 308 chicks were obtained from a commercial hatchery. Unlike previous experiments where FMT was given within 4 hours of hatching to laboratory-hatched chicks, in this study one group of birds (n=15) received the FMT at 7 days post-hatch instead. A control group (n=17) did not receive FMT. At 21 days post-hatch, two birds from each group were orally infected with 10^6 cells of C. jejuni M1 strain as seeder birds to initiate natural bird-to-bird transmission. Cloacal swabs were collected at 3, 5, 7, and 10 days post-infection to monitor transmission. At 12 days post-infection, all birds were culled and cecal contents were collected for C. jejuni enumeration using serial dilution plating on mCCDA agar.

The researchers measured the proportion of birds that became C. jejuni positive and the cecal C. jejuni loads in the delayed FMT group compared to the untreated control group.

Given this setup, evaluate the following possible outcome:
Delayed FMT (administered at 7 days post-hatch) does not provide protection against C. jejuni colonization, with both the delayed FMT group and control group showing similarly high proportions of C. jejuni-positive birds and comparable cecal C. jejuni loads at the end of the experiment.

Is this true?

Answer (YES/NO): YES